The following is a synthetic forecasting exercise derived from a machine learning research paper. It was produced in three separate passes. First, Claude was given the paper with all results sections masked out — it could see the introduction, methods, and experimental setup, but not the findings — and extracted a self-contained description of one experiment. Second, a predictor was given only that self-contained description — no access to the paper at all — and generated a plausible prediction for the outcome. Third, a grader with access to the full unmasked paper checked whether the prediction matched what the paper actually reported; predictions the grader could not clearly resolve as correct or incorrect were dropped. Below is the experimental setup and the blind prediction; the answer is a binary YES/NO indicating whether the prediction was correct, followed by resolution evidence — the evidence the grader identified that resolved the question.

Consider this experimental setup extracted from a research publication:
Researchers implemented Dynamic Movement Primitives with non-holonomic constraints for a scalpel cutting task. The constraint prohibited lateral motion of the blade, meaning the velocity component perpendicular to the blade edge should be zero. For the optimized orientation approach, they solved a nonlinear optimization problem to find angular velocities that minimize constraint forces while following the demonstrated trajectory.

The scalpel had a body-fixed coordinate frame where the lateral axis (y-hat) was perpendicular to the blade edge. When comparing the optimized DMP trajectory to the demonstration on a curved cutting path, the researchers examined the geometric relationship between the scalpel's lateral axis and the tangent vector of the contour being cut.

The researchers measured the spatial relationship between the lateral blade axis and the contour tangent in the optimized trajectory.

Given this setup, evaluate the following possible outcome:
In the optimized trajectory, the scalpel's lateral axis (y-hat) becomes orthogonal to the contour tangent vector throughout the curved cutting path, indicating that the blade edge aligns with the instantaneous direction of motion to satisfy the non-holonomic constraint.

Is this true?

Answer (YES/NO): YES